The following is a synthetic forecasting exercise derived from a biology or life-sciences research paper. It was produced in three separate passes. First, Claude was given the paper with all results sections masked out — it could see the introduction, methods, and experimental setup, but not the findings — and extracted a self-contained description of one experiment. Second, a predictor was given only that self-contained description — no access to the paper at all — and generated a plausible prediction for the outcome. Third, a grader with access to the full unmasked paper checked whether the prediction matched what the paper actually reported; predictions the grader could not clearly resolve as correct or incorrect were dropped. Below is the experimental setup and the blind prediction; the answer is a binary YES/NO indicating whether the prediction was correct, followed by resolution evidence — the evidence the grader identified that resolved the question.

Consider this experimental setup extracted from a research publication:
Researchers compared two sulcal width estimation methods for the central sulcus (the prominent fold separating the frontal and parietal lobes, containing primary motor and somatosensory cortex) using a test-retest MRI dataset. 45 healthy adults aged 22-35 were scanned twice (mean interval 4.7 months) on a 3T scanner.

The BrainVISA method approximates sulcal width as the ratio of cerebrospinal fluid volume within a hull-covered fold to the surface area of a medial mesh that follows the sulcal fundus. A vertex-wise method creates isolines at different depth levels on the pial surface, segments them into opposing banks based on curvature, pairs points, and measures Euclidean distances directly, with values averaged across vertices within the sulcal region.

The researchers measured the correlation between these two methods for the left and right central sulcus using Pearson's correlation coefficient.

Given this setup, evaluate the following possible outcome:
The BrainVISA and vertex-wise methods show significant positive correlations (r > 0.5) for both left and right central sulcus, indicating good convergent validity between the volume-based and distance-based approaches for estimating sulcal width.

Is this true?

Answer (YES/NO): YES